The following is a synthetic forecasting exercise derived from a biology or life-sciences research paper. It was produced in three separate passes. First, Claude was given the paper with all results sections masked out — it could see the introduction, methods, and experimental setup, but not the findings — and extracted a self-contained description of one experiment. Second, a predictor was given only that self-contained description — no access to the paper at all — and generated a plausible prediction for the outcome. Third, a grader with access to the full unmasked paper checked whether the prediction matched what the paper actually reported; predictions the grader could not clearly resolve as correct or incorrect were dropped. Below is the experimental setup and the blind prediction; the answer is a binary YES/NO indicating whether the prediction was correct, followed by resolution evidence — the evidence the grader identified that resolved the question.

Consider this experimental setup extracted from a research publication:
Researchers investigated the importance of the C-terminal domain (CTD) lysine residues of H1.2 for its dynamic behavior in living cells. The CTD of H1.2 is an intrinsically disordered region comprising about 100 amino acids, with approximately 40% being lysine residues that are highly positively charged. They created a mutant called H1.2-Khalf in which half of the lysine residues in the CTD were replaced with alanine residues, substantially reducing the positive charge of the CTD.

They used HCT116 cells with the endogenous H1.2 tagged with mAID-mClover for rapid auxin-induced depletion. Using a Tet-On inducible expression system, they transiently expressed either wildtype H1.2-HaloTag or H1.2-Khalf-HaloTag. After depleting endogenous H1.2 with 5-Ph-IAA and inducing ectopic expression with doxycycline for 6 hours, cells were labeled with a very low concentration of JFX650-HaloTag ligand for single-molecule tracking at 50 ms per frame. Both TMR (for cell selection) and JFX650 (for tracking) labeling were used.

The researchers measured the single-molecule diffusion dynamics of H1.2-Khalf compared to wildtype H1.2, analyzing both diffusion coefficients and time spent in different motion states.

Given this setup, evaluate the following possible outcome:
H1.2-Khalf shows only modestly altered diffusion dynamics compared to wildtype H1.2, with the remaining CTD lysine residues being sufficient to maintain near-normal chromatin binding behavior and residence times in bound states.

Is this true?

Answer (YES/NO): NO